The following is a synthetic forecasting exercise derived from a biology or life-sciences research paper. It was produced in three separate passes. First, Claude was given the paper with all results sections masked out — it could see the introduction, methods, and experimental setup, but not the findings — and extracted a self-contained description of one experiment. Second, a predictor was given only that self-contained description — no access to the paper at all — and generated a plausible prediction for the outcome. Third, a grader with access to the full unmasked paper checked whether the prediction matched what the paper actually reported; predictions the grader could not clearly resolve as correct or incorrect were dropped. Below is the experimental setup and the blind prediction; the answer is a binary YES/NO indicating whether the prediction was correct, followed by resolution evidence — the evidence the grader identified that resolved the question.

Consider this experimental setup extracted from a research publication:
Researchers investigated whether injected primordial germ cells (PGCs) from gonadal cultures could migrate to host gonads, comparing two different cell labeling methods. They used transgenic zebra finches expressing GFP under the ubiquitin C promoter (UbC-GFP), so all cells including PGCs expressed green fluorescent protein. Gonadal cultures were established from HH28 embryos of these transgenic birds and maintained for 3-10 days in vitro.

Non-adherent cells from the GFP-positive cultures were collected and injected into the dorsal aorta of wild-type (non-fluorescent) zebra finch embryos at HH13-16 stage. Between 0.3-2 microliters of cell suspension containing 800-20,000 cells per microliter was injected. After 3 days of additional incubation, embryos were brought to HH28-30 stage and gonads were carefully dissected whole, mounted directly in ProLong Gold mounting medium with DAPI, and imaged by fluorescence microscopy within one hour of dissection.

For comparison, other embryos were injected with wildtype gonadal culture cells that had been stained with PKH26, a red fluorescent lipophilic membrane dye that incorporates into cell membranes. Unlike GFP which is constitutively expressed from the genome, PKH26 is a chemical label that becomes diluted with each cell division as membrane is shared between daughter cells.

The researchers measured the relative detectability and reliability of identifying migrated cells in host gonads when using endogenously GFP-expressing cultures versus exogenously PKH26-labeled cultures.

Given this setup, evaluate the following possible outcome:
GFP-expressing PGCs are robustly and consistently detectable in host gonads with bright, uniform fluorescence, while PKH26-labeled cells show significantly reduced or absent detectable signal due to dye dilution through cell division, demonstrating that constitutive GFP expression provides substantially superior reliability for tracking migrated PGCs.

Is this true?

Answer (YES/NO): NO